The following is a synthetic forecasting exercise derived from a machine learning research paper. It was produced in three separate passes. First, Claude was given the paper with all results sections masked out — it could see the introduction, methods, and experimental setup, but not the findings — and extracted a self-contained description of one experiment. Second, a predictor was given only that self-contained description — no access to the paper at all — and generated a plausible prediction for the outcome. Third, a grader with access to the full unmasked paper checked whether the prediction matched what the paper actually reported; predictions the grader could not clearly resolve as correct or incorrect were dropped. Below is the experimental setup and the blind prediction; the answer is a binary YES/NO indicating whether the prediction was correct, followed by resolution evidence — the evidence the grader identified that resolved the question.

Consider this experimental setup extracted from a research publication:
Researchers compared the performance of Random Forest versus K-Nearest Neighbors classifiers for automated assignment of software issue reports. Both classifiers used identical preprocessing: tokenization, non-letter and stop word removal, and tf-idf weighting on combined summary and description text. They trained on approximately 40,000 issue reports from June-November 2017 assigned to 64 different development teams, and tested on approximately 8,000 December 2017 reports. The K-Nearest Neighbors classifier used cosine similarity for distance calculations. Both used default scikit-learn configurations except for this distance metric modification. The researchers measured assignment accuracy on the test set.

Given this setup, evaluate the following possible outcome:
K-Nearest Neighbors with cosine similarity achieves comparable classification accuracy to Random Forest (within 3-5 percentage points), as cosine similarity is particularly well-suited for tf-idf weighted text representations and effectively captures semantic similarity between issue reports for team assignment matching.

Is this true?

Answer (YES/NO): NO